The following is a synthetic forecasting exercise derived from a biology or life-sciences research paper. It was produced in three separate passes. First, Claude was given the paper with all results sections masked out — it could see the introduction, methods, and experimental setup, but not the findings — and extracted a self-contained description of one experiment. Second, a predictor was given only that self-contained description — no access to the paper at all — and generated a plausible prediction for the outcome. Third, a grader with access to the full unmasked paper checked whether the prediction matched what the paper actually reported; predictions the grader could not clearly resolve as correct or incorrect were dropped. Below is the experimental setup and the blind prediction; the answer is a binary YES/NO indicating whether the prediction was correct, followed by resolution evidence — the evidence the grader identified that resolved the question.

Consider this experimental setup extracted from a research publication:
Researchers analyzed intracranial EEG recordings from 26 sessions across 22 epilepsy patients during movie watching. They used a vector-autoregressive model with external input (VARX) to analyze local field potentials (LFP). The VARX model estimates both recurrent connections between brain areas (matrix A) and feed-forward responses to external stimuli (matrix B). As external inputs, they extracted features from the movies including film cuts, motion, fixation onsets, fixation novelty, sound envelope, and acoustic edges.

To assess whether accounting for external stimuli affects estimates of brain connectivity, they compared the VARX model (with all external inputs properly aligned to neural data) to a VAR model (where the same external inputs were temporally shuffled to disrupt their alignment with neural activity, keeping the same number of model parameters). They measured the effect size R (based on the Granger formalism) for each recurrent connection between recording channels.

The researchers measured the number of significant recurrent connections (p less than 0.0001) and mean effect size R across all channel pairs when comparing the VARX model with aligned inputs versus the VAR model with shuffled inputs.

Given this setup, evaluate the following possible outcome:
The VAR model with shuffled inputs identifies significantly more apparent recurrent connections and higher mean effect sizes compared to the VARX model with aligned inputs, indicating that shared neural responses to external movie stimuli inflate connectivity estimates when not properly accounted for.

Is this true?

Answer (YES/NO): YES